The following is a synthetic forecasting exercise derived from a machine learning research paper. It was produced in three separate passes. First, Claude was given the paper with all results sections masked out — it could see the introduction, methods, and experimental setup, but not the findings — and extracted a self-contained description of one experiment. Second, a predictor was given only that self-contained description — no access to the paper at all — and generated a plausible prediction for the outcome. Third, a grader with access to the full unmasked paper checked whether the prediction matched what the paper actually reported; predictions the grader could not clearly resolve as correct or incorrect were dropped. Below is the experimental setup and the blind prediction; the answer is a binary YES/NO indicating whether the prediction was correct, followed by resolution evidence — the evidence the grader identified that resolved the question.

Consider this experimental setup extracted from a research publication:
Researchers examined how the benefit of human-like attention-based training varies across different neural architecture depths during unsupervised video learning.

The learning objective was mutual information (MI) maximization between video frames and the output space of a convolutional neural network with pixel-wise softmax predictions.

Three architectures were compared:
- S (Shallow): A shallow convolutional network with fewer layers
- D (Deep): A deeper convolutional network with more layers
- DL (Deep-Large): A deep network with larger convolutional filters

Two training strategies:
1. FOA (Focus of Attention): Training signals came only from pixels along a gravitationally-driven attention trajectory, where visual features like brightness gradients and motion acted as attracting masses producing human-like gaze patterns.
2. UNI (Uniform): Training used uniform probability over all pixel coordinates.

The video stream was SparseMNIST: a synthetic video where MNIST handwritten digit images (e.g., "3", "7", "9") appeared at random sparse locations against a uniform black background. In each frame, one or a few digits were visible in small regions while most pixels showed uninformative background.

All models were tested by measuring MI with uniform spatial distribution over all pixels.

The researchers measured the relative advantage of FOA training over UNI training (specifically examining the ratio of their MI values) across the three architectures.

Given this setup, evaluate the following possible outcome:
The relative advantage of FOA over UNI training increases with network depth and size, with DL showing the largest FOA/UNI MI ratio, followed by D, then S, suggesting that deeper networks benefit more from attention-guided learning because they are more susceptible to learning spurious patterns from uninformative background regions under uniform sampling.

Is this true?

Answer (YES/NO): NO